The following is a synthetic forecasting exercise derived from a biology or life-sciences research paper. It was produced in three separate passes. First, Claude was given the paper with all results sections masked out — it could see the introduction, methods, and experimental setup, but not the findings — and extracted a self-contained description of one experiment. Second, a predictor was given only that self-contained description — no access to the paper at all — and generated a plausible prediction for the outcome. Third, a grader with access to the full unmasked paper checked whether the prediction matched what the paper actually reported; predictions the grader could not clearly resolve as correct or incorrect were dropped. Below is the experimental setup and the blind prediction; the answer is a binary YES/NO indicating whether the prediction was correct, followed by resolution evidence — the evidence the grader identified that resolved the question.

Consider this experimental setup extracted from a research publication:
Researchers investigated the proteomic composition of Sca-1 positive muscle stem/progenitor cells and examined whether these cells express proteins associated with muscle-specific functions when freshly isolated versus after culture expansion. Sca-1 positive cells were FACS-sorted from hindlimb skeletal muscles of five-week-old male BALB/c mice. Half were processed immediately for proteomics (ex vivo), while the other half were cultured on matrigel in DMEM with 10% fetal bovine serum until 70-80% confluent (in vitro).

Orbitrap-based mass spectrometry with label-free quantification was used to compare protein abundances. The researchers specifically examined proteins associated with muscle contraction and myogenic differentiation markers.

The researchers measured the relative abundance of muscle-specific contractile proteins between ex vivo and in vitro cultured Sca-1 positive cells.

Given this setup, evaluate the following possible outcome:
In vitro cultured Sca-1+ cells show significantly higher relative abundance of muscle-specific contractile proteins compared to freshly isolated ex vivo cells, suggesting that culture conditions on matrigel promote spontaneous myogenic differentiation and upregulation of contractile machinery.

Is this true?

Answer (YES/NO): NO